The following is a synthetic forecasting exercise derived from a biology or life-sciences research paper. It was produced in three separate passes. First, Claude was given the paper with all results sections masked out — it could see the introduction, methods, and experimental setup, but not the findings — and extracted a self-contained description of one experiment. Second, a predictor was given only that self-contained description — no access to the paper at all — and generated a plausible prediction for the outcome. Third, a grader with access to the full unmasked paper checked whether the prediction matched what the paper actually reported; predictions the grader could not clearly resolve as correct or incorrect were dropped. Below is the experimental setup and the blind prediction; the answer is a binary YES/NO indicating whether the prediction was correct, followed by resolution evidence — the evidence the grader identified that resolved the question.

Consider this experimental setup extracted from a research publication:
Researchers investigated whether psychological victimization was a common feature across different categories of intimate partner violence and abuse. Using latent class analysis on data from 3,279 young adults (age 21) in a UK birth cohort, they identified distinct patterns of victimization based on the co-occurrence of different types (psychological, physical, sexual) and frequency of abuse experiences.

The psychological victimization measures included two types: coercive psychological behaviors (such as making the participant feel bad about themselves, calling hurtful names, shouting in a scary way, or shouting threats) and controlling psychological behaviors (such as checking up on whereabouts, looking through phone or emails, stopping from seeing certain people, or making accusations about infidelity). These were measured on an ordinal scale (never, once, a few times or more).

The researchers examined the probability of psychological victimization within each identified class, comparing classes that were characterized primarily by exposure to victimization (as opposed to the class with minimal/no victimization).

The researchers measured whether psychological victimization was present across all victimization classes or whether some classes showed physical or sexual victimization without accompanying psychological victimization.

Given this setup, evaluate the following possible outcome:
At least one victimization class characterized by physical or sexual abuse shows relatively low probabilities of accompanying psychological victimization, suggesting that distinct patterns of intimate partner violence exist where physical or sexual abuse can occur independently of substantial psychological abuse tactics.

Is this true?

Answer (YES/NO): NO